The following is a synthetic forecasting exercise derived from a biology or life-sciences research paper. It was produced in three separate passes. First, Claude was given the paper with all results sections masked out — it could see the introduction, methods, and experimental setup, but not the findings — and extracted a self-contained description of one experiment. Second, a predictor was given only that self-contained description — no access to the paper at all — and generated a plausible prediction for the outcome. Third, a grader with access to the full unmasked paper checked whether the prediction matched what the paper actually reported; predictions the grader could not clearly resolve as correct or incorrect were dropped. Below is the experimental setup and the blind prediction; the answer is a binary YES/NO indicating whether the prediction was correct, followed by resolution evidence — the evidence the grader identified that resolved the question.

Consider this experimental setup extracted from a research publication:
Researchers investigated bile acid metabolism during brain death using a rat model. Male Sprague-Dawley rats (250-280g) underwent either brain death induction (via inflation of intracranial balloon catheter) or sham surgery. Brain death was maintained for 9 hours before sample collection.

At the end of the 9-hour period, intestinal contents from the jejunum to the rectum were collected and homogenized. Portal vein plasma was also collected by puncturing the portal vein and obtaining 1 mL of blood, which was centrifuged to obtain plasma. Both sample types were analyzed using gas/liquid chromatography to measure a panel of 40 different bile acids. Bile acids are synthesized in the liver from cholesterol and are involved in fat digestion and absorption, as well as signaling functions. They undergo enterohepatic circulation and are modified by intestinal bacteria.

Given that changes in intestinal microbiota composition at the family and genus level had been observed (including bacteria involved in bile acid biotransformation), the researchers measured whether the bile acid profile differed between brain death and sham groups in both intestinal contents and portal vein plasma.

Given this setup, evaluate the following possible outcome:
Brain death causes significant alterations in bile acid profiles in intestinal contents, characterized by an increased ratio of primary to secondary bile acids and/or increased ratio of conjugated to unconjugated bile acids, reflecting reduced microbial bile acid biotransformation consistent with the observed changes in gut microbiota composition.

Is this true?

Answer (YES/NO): NO